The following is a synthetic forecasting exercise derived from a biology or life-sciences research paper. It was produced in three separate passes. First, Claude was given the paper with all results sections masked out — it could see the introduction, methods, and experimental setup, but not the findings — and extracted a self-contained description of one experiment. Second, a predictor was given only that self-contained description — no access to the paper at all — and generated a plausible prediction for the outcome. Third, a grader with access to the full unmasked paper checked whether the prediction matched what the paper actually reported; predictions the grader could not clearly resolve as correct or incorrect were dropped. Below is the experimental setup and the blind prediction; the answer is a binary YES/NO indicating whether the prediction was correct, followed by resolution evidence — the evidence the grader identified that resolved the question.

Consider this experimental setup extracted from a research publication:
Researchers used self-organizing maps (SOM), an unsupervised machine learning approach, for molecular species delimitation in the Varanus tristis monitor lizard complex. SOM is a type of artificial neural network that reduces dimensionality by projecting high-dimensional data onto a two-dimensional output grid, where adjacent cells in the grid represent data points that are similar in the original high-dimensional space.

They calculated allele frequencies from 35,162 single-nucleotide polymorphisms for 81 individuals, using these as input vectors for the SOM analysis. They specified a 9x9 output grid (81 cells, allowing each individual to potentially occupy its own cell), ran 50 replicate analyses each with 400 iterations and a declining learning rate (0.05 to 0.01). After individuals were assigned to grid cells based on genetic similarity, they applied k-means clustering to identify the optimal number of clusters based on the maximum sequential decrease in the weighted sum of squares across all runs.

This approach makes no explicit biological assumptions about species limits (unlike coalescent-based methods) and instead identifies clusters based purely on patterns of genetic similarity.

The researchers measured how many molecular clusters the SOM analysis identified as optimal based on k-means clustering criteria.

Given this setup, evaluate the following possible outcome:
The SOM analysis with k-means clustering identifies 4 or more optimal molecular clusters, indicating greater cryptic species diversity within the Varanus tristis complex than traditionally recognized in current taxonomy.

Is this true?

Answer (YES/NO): NO